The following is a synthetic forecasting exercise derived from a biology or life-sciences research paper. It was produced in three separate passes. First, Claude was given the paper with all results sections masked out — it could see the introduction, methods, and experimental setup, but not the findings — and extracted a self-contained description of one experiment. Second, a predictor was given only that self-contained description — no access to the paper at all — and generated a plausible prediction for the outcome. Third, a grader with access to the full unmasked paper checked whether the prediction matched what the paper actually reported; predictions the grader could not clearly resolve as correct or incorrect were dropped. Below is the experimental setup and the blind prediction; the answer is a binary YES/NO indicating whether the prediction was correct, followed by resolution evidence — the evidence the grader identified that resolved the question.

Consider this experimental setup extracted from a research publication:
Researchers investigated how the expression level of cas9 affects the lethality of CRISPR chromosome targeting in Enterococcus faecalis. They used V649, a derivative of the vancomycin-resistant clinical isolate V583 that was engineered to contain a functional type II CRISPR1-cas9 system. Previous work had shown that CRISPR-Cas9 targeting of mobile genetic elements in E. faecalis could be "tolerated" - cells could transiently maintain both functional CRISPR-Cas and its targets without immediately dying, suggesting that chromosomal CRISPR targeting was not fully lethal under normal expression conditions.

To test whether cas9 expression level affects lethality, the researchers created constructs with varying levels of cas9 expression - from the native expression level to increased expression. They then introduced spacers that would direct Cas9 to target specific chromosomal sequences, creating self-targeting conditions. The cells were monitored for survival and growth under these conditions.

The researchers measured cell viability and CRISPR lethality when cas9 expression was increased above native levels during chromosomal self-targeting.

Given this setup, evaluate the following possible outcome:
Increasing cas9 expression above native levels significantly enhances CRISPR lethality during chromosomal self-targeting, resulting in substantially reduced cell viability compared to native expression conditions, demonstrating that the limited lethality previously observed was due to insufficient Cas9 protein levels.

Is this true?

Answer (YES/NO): YES